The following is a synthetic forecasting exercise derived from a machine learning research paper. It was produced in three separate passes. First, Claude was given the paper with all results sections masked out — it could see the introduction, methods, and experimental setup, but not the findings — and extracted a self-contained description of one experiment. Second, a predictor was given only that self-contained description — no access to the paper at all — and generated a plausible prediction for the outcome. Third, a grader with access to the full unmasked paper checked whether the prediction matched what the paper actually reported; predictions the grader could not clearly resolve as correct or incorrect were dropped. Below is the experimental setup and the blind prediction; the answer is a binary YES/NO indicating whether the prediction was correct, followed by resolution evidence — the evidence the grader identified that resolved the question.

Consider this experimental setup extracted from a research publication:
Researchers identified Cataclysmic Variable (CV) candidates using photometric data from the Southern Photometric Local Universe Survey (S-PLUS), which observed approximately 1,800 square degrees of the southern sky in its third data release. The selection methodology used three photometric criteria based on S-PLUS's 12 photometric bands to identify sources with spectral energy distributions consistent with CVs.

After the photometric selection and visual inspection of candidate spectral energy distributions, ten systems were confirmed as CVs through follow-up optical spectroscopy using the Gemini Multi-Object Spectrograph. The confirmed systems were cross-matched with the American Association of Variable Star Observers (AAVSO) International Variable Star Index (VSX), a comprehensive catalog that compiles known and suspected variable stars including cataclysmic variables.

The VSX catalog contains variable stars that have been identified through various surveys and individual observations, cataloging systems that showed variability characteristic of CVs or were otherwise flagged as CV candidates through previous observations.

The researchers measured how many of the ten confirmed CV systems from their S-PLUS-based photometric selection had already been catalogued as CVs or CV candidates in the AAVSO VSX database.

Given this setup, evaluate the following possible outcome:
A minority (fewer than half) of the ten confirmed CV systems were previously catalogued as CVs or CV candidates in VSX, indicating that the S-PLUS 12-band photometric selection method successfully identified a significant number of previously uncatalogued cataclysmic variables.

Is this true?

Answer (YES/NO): NO